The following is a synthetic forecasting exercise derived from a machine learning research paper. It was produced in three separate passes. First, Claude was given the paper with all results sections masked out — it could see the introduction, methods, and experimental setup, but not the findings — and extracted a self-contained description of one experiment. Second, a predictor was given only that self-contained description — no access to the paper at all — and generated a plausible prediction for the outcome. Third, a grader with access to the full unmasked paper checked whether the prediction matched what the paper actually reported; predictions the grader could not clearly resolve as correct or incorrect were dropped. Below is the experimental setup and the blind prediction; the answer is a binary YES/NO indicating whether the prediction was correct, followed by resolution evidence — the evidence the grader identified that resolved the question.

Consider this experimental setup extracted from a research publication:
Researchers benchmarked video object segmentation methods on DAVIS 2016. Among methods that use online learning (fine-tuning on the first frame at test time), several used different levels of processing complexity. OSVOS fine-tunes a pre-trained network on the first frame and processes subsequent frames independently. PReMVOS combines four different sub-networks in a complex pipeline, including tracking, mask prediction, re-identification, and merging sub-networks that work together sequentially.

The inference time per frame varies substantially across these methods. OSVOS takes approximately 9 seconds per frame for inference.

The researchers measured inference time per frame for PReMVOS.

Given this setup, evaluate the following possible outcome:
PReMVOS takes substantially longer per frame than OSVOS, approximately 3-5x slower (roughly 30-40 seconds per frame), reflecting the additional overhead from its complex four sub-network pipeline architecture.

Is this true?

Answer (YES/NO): NO